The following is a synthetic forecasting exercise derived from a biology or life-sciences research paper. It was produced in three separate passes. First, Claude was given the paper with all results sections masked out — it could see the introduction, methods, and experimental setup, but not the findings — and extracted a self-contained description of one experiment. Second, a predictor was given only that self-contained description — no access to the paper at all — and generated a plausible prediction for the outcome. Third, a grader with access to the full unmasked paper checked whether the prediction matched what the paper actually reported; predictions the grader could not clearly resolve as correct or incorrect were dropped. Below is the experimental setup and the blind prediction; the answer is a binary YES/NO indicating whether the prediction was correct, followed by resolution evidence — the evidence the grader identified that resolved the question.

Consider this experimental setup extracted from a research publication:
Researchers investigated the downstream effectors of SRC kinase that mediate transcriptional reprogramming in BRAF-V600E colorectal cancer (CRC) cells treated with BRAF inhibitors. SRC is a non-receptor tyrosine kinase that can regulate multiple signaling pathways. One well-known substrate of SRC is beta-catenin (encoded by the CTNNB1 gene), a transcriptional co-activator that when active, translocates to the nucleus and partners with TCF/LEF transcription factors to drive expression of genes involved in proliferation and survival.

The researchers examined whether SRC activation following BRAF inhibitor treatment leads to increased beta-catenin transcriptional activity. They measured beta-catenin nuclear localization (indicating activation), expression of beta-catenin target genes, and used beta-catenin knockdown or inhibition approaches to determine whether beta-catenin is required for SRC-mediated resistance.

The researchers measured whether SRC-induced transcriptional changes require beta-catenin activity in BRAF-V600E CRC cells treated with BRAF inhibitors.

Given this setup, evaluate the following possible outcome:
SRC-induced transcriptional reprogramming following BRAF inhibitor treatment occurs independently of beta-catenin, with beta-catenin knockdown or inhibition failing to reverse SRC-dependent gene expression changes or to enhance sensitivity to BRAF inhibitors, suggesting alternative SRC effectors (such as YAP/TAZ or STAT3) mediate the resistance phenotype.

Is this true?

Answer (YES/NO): NO